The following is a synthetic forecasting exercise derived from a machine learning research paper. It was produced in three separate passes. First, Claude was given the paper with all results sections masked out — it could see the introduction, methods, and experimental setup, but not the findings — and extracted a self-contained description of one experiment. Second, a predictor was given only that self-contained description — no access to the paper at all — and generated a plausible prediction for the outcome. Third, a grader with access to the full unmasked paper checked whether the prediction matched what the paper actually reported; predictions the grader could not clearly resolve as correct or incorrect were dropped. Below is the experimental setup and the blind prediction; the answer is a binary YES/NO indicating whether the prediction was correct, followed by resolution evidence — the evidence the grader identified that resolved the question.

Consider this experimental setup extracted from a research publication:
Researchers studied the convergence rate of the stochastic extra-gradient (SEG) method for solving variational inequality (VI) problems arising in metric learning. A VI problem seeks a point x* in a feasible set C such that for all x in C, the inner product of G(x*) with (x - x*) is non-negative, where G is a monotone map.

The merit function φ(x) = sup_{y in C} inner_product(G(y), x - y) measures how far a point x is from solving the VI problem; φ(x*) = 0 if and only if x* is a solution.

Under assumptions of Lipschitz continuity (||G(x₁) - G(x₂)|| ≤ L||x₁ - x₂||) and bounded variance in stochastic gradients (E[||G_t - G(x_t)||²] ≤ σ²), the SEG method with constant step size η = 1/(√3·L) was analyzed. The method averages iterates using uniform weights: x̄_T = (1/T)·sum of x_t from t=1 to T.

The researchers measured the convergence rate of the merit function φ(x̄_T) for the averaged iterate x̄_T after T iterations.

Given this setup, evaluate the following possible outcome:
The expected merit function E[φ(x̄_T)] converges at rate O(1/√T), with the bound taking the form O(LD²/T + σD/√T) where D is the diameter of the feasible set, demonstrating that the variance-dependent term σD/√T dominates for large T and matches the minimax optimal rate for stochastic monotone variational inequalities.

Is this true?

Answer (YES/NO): NO